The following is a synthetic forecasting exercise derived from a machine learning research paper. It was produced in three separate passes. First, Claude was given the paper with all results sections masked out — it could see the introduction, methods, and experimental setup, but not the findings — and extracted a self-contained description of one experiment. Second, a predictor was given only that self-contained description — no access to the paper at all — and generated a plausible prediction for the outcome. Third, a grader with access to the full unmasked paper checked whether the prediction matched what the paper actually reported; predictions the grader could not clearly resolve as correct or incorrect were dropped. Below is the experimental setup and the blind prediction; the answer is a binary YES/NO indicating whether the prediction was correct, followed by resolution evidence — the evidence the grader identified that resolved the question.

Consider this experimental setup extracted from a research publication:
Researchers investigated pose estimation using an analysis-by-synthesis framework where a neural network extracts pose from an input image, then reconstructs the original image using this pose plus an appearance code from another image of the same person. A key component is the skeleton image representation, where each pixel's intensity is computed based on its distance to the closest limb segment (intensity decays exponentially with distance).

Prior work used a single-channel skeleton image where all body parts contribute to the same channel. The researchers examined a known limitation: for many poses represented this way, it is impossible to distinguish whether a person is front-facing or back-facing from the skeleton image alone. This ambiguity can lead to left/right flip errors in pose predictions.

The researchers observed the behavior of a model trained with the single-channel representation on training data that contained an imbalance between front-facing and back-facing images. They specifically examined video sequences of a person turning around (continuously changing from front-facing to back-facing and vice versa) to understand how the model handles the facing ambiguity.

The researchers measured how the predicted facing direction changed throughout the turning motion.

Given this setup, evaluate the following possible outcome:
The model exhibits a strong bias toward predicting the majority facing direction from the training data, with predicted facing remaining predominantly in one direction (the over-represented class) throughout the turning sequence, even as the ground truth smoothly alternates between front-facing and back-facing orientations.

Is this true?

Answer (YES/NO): YES